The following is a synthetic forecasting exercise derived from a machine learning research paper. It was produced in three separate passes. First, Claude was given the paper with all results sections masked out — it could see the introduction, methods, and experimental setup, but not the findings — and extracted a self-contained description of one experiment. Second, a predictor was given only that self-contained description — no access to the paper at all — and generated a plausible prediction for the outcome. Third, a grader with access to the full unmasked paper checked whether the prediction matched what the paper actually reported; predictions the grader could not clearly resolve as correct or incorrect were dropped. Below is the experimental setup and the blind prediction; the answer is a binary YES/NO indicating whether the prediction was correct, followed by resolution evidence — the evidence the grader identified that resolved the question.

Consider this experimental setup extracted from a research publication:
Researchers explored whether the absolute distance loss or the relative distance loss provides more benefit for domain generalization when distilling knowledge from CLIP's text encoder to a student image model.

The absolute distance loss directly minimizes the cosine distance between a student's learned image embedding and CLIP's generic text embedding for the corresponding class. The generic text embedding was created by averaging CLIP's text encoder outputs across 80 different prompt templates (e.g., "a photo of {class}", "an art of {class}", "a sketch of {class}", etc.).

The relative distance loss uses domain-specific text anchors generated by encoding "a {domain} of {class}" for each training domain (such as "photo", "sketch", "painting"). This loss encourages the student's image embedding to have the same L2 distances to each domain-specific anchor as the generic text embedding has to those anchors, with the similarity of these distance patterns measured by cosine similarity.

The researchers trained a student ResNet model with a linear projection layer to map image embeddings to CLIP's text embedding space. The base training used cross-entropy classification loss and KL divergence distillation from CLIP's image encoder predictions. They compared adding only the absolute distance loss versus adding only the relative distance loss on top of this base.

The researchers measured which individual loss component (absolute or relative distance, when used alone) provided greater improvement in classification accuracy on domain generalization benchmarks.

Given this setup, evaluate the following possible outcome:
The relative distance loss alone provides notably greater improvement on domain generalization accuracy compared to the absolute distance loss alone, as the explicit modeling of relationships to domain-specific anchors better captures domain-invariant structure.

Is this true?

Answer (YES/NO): NO